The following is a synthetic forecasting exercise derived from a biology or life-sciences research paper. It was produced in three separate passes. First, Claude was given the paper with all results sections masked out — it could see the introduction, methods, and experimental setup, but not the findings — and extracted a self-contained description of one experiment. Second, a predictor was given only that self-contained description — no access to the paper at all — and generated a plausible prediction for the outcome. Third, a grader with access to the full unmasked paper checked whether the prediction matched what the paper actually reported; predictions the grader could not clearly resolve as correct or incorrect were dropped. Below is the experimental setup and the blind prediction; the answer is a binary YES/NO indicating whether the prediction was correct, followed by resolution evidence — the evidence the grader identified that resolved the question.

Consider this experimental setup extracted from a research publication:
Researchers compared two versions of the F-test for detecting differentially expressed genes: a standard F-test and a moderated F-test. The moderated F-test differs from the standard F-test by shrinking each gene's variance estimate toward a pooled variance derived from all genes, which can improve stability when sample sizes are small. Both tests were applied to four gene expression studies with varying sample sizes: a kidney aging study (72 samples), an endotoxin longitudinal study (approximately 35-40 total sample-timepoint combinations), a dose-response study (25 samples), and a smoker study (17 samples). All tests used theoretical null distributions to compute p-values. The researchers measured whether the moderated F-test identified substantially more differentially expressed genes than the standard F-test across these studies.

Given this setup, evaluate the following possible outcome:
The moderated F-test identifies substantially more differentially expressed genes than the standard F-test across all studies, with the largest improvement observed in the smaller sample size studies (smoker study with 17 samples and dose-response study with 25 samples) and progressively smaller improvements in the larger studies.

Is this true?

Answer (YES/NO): NO